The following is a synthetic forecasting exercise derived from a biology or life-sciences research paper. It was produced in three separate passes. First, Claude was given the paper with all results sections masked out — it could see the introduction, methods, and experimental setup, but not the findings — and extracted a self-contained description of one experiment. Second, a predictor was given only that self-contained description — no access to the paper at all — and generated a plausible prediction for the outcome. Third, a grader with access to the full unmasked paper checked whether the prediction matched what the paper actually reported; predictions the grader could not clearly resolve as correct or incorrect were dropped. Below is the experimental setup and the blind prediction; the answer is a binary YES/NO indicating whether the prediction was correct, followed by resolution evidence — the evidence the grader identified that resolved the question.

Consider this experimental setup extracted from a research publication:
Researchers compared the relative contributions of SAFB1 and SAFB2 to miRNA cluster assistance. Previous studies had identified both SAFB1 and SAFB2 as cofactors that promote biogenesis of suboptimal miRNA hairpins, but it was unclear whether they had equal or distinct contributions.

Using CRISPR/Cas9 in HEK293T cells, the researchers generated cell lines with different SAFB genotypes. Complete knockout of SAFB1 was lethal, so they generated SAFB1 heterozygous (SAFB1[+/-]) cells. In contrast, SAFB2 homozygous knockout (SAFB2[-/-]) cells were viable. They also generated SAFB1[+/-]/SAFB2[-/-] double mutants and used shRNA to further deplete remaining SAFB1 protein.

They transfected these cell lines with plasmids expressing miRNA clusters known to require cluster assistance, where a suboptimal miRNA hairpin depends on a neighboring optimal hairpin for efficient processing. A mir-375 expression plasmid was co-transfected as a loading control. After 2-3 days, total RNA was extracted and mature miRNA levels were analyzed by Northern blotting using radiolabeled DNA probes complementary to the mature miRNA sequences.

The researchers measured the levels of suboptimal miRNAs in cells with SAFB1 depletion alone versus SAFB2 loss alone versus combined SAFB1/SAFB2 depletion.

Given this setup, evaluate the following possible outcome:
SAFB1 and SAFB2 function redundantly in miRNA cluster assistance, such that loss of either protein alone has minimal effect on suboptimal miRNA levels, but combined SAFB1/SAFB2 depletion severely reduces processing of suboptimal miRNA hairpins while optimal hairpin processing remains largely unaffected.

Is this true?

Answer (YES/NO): NO